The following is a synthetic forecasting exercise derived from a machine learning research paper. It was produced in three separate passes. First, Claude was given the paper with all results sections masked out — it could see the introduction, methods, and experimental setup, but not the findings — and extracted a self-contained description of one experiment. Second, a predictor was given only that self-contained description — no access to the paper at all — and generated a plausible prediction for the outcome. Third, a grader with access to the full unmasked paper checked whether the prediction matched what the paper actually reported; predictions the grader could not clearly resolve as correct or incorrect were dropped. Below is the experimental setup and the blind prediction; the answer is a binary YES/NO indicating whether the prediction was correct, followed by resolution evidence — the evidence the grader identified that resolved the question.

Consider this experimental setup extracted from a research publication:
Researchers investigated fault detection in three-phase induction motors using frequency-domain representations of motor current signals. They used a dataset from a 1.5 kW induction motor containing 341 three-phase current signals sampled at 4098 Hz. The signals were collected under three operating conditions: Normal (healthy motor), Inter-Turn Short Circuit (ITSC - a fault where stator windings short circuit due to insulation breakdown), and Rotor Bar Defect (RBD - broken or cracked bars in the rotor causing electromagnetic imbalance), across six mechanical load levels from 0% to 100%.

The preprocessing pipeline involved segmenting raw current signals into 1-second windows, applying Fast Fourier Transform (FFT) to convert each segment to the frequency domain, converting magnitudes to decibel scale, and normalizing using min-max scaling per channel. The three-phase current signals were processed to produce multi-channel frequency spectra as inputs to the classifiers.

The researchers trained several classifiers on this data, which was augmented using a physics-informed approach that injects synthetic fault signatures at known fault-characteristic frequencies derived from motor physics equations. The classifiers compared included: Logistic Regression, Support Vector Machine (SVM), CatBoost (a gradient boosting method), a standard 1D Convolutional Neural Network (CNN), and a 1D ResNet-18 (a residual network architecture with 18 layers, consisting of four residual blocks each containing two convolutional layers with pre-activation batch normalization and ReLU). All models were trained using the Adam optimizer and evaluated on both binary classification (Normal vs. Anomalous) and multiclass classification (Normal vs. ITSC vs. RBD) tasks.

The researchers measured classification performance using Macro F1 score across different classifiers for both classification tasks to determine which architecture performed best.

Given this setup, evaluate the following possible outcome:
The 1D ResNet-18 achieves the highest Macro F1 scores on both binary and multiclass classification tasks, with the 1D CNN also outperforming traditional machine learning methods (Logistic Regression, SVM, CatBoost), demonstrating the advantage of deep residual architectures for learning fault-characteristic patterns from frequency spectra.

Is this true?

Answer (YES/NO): YES